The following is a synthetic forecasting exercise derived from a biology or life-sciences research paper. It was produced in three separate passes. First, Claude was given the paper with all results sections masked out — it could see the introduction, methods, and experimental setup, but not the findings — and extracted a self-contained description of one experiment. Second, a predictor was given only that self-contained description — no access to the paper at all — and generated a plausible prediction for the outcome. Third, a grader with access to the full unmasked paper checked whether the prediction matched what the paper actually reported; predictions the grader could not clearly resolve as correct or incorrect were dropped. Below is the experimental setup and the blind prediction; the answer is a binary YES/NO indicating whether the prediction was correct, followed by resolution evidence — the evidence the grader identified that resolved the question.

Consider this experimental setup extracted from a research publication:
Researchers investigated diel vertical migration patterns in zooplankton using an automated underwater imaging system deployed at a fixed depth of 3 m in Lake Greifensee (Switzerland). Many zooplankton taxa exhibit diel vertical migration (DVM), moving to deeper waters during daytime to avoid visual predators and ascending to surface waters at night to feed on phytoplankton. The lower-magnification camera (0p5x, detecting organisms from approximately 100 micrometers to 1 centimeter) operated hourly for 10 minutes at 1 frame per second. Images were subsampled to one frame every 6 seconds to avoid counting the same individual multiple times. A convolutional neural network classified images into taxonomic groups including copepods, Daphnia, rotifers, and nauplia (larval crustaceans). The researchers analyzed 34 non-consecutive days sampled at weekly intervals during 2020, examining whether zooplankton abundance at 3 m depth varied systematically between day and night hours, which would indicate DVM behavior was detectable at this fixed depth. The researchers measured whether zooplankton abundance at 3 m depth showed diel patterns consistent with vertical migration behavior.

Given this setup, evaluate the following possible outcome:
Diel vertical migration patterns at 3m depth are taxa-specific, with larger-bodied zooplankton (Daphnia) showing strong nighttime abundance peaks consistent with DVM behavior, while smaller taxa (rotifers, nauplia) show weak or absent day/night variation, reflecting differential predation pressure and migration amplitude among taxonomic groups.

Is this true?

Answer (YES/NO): YES